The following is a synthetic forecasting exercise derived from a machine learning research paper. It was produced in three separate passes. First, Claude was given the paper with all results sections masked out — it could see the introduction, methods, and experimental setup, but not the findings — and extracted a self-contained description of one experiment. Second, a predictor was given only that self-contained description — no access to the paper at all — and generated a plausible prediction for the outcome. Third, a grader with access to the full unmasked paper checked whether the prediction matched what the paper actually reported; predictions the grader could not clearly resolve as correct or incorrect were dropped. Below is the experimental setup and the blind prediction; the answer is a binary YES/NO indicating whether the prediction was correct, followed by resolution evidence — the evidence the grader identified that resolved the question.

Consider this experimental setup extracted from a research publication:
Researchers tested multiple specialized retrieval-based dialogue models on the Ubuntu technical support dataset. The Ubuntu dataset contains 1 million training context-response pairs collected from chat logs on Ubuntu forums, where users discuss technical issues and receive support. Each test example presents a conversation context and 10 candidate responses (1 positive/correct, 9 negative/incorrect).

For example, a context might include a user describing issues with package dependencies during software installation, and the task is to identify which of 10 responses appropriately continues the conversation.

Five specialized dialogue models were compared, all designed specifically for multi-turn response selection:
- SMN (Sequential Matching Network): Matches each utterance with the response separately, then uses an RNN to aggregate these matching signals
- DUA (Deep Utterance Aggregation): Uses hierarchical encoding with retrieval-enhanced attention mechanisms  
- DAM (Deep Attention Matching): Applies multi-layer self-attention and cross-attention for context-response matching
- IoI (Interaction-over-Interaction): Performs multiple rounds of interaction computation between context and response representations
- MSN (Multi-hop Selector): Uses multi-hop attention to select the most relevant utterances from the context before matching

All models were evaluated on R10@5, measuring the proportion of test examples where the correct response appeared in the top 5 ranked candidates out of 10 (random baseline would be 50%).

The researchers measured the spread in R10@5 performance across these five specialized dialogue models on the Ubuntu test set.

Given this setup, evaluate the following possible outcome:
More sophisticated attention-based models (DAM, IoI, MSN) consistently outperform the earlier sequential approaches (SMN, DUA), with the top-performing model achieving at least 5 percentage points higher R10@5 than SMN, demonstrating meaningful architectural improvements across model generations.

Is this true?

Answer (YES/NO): NO